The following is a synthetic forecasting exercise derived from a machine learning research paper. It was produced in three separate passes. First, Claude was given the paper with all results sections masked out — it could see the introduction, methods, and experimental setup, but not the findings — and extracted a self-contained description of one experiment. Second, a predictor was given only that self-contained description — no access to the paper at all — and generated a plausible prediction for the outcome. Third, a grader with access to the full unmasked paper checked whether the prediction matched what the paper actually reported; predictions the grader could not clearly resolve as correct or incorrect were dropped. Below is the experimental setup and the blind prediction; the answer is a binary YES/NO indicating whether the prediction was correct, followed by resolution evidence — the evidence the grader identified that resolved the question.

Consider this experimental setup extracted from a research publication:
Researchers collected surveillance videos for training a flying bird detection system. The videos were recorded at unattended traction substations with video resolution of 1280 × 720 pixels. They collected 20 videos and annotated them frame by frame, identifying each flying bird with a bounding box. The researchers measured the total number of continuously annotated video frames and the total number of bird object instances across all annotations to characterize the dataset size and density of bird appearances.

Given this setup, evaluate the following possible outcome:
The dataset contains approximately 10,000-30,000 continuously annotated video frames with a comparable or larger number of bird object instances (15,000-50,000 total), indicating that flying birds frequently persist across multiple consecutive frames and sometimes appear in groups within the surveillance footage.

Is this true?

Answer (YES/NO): NO